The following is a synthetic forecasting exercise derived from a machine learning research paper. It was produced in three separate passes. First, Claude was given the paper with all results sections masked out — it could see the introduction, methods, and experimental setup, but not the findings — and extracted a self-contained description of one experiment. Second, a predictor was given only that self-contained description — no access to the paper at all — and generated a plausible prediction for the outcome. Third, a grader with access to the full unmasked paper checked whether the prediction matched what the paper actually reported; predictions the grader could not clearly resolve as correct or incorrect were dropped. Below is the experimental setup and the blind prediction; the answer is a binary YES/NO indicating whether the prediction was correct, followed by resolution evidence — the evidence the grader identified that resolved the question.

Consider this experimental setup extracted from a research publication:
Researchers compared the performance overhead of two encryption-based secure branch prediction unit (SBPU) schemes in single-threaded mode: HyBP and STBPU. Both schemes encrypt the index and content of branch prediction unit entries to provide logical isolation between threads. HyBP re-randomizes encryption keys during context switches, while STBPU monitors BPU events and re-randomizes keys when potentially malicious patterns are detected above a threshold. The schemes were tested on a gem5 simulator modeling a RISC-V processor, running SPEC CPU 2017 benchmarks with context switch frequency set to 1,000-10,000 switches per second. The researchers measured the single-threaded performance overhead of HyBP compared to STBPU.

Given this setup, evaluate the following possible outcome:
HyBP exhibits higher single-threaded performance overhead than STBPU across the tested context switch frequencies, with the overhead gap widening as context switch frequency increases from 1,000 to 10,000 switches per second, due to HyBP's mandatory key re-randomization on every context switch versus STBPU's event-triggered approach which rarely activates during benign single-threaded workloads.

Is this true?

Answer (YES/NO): NO